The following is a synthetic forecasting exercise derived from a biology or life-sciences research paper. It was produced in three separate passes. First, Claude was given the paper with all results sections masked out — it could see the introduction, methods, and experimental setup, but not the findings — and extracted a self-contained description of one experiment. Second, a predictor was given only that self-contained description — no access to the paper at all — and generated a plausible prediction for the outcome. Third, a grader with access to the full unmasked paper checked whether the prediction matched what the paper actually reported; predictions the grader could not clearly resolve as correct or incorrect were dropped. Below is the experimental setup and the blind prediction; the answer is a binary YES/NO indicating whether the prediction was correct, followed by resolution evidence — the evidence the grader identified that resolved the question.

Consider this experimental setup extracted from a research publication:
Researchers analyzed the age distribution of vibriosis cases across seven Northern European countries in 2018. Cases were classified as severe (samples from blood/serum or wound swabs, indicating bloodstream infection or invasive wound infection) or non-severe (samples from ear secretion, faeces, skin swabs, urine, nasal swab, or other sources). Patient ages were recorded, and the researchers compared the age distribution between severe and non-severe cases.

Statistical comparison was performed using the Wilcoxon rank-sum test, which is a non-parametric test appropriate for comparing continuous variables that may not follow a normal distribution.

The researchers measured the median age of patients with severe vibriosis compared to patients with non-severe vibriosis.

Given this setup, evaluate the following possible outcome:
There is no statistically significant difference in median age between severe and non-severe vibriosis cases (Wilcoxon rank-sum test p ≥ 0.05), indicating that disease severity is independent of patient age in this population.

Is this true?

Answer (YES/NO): NO